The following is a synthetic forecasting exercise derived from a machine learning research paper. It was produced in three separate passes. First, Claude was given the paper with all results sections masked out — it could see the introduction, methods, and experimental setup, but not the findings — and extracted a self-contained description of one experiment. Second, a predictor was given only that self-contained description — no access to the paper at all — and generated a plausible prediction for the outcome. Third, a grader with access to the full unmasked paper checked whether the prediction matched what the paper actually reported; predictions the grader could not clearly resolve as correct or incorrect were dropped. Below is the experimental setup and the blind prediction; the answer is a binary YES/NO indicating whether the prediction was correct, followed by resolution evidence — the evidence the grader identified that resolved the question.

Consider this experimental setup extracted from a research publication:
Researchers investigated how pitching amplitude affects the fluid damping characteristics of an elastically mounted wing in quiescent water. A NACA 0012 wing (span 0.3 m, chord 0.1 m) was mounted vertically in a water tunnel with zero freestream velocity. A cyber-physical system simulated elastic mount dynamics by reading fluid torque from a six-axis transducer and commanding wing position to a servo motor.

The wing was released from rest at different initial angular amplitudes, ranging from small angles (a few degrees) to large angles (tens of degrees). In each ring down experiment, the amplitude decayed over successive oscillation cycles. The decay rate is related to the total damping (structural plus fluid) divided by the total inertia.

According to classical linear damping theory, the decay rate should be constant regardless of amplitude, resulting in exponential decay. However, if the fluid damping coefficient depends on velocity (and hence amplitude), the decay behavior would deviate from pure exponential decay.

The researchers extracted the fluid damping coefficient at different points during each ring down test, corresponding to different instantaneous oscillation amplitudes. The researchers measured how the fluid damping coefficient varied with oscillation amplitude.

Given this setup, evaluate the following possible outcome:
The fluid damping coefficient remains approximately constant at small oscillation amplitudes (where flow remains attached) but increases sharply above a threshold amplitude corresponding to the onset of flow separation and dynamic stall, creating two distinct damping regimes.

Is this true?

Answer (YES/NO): NO